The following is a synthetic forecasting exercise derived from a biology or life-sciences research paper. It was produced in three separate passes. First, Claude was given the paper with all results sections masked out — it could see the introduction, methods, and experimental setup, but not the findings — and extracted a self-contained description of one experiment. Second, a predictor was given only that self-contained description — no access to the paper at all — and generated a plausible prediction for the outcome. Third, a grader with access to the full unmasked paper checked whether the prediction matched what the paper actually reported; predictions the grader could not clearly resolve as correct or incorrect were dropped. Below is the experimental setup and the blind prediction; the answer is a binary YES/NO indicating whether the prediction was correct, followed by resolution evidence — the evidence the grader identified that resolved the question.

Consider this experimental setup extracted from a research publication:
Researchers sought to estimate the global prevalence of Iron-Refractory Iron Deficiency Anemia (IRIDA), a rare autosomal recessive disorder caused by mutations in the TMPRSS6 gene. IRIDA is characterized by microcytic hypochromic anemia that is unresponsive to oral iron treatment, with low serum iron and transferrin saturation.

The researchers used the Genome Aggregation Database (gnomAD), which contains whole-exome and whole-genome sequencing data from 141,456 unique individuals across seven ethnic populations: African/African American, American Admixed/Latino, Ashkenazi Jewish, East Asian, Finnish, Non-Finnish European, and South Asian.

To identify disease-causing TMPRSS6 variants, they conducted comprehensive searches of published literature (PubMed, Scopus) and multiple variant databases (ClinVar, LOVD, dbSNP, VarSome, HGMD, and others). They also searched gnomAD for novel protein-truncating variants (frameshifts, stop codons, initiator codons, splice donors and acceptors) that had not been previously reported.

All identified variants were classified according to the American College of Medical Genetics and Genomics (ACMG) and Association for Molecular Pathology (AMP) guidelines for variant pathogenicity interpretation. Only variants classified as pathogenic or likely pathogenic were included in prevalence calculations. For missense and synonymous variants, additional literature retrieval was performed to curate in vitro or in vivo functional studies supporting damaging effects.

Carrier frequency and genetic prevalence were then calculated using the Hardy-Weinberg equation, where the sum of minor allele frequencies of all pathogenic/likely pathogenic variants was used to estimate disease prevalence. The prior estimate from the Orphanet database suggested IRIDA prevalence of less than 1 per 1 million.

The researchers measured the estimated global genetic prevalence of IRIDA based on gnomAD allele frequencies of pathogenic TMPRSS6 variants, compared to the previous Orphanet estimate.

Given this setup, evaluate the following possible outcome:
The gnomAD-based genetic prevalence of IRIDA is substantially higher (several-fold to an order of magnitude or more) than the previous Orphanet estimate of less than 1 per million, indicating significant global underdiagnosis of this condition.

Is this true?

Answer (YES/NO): NO